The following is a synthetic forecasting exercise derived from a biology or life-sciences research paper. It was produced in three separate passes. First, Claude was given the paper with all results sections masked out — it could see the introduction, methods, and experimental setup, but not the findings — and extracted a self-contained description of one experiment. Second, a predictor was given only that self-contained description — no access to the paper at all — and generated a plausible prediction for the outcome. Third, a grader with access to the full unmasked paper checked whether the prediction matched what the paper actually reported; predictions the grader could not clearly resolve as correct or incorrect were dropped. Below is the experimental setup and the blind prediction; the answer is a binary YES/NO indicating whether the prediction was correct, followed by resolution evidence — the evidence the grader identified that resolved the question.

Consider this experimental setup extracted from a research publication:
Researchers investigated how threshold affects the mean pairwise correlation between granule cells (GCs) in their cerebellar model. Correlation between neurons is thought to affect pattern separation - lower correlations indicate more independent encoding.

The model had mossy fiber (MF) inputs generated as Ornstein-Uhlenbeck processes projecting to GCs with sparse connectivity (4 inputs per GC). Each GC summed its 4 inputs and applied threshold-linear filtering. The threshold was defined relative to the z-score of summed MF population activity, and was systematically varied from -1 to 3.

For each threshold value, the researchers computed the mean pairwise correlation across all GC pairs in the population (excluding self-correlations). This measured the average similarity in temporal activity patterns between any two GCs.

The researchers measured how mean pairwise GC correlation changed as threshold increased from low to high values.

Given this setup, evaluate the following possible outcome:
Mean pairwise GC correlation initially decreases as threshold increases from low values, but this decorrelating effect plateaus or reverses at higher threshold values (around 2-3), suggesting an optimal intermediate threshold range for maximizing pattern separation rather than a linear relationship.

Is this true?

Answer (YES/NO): NO